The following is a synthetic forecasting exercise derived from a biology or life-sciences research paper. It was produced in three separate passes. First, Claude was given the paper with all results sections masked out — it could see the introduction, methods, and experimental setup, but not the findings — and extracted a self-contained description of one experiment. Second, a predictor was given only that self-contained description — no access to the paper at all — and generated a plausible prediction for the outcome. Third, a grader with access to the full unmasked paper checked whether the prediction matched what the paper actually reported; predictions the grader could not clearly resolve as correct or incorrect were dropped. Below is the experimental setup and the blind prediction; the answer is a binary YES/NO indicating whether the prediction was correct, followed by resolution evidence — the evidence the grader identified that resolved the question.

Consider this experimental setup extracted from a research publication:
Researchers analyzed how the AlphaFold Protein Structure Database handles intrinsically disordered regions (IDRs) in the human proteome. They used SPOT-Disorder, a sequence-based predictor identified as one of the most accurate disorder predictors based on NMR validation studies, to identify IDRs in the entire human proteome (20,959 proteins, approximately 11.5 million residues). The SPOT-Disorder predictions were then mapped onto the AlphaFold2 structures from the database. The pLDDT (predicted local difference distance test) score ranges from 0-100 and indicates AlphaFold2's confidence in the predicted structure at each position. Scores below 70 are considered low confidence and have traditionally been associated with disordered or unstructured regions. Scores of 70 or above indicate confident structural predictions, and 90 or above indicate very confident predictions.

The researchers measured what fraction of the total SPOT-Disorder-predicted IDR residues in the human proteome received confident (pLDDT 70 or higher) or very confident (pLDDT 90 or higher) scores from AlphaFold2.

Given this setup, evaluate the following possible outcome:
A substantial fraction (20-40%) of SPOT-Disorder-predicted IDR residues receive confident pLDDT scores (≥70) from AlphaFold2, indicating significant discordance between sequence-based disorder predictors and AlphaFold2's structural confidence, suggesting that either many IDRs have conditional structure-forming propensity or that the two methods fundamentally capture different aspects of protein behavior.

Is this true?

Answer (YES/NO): NO